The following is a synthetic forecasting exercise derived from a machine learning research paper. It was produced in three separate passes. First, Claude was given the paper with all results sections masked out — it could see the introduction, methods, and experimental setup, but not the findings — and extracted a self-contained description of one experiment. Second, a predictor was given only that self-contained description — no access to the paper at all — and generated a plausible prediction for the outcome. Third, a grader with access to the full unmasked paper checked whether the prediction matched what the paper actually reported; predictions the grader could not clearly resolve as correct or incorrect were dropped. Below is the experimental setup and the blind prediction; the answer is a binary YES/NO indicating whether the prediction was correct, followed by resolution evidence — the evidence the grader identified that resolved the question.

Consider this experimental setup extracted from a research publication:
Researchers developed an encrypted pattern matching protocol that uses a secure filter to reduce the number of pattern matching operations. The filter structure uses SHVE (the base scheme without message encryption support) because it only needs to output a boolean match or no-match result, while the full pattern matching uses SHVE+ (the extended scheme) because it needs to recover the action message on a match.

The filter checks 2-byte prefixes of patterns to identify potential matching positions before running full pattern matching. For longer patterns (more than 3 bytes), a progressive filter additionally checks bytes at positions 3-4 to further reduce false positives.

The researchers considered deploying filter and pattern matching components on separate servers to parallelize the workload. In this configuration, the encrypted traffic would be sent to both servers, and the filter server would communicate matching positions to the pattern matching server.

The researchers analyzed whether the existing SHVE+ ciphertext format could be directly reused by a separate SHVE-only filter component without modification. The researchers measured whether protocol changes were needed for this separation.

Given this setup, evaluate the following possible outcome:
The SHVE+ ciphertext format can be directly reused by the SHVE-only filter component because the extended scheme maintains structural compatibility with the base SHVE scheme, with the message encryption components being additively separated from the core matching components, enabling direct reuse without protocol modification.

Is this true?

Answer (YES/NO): YES